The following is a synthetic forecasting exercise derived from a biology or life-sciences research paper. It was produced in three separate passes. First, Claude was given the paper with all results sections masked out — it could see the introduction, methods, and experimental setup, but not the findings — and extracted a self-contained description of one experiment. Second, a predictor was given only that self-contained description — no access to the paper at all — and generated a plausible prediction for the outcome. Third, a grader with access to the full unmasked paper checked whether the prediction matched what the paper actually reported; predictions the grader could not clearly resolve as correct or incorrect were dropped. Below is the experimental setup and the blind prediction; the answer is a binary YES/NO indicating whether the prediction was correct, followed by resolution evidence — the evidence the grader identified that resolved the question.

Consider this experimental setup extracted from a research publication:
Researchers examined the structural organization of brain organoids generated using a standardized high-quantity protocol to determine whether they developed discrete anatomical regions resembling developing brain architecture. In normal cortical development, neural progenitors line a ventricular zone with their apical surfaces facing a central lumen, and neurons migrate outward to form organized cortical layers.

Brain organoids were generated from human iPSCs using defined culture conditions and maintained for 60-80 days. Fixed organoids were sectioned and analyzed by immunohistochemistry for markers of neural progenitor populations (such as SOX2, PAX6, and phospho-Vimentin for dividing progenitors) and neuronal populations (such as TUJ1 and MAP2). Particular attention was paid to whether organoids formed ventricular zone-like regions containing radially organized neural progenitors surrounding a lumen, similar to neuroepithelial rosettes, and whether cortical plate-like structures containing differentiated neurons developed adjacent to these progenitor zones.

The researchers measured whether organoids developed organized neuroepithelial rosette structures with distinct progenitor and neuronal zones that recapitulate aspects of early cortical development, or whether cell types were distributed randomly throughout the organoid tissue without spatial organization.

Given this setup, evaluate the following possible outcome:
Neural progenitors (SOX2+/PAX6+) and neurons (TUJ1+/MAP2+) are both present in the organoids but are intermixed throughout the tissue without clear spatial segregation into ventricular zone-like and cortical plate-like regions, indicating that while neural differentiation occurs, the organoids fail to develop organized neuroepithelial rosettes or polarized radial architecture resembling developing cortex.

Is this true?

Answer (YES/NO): NO